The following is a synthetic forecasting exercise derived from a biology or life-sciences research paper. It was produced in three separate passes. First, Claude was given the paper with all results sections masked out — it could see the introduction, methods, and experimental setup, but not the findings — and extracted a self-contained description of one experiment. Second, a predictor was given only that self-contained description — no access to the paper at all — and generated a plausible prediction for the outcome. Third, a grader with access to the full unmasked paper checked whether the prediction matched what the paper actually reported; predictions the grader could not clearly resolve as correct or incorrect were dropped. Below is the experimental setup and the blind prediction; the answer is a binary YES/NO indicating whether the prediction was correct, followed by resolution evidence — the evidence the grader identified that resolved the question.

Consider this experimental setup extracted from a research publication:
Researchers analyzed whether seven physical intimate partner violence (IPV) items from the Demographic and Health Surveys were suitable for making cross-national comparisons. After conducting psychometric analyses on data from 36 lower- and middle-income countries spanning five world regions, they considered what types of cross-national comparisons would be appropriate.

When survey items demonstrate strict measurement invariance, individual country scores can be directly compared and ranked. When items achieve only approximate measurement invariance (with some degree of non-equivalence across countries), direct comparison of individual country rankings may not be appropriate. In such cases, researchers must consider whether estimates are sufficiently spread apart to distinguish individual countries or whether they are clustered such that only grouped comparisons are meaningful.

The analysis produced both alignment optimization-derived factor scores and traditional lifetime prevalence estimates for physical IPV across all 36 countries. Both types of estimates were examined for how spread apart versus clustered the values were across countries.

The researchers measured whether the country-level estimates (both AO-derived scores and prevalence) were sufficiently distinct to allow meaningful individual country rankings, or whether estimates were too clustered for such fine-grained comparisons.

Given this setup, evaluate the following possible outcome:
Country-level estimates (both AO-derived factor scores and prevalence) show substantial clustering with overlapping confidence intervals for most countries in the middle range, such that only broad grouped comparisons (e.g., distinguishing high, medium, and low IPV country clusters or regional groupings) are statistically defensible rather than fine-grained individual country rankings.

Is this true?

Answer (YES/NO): YES